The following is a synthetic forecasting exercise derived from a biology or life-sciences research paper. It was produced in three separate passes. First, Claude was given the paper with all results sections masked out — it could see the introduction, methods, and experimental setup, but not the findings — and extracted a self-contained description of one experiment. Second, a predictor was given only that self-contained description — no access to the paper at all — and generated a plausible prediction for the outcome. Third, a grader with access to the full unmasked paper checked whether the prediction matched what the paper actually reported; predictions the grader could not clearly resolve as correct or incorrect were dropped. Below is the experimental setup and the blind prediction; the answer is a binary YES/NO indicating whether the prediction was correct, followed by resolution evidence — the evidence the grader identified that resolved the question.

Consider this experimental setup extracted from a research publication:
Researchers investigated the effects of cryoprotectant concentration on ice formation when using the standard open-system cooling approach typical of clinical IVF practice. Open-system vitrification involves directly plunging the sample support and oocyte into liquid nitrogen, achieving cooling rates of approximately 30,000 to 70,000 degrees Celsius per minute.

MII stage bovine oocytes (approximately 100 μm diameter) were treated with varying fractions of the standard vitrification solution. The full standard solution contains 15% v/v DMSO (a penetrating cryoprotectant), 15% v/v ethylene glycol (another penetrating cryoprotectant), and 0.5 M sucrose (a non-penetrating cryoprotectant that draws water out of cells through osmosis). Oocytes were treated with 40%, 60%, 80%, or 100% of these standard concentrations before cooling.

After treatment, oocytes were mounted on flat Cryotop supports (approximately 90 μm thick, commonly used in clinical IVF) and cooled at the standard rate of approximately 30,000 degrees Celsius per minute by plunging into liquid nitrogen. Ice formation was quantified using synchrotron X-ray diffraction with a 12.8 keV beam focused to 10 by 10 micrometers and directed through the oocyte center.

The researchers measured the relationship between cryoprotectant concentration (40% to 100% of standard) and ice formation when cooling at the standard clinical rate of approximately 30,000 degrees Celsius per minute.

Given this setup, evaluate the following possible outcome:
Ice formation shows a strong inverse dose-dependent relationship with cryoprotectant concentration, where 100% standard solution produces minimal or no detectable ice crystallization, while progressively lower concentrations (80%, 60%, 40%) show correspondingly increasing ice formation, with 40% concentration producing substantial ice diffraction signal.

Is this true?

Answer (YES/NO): YES